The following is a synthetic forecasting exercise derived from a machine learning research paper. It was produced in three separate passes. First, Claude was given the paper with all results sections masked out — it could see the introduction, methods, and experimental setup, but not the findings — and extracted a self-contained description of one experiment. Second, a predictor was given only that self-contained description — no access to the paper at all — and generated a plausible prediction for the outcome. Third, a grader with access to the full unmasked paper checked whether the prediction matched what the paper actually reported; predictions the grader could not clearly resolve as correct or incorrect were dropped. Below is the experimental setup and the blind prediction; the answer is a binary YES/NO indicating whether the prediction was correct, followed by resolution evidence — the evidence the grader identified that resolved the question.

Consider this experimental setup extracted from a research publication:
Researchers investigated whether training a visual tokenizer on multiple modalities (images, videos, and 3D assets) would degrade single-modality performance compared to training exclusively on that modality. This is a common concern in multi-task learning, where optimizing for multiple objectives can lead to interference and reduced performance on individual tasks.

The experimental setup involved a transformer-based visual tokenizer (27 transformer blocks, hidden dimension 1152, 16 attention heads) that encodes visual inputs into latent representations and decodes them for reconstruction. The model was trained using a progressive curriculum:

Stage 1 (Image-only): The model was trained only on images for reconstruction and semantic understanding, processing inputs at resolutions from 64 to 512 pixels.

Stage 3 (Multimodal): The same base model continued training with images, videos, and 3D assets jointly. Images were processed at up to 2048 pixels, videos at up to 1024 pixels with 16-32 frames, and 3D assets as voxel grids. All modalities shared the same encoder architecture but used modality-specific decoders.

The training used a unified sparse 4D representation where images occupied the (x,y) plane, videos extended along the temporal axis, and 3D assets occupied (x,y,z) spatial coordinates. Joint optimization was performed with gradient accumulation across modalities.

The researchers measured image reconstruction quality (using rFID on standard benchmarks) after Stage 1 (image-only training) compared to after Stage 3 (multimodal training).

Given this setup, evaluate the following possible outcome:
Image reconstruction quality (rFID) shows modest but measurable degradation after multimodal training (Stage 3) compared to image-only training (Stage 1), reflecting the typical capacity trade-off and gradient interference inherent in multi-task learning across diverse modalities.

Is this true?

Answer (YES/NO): NO